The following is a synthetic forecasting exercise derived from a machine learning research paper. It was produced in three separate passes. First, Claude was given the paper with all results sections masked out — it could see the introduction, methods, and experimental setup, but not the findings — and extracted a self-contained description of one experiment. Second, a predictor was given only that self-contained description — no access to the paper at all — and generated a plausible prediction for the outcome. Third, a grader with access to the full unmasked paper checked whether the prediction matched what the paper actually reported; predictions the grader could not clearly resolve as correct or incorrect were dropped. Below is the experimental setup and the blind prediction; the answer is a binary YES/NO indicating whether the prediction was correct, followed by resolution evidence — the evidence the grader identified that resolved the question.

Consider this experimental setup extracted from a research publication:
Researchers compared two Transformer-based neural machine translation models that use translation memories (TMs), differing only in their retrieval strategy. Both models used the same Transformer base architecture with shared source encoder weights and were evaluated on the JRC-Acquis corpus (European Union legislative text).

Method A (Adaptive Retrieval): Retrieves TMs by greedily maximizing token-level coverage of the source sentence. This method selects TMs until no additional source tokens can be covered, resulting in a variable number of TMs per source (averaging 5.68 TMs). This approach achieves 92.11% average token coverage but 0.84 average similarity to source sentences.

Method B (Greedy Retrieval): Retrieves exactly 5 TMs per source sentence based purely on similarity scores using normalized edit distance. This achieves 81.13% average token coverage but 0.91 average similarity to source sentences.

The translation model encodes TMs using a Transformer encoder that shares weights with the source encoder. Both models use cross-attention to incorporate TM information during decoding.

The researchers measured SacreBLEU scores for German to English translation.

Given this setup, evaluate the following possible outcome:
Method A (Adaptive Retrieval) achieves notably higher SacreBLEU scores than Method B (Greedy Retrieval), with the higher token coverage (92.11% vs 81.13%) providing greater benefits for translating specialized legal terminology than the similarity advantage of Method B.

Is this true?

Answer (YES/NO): NO